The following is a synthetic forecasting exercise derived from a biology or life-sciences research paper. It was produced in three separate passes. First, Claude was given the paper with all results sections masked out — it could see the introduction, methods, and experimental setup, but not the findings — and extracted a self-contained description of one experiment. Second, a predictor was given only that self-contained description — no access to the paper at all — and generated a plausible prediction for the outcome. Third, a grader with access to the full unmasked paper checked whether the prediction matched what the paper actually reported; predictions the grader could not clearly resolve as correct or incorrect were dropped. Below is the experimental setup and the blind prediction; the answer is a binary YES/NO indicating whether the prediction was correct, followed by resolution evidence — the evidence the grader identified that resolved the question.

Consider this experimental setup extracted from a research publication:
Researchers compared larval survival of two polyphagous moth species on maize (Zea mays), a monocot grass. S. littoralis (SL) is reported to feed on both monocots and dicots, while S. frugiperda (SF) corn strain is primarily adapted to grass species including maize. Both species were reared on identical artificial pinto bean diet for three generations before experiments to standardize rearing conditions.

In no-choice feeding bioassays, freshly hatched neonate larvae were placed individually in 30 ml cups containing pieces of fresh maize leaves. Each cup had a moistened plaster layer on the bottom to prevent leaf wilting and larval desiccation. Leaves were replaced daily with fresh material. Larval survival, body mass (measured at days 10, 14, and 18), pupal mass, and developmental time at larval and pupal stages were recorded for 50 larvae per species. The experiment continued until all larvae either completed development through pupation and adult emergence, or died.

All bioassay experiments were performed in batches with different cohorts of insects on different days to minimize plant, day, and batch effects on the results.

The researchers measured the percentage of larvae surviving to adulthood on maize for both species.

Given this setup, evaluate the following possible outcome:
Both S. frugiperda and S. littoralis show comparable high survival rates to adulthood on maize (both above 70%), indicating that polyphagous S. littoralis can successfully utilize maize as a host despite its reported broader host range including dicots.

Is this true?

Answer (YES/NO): NO